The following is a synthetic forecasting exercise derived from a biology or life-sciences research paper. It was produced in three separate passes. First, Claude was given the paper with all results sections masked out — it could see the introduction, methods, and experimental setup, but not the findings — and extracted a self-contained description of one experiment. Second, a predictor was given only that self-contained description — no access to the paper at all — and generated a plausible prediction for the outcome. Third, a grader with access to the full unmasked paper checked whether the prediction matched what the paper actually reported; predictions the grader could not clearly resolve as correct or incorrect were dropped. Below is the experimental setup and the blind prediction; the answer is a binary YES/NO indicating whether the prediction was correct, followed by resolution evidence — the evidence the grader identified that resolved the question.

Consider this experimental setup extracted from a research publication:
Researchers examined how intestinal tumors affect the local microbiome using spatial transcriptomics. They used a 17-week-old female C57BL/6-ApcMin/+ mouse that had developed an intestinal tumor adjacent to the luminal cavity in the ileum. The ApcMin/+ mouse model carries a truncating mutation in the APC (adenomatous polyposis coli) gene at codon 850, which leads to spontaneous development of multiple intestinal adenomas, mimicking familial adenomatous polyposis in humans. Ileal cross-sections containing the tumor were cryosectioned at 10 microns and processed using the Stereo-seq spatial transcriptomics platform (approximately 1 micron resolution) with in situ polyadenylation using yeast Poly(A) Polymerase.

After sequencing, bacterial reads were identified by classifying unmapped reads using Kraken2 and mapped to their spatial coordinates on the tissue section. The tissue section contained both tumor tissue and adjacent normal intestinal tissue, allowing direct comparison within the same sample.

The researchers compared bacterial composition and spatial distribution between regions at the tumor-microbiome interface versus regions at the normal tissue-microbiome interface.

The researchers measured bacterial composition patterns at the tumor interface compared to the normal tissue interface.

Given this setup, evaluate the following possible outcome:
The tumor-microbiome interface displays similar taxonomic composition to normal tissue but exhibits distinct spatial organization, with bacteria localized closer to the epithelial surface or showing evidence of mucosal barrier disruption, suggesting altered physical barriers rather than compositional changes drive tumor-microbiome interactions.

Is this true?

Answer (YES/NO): YES